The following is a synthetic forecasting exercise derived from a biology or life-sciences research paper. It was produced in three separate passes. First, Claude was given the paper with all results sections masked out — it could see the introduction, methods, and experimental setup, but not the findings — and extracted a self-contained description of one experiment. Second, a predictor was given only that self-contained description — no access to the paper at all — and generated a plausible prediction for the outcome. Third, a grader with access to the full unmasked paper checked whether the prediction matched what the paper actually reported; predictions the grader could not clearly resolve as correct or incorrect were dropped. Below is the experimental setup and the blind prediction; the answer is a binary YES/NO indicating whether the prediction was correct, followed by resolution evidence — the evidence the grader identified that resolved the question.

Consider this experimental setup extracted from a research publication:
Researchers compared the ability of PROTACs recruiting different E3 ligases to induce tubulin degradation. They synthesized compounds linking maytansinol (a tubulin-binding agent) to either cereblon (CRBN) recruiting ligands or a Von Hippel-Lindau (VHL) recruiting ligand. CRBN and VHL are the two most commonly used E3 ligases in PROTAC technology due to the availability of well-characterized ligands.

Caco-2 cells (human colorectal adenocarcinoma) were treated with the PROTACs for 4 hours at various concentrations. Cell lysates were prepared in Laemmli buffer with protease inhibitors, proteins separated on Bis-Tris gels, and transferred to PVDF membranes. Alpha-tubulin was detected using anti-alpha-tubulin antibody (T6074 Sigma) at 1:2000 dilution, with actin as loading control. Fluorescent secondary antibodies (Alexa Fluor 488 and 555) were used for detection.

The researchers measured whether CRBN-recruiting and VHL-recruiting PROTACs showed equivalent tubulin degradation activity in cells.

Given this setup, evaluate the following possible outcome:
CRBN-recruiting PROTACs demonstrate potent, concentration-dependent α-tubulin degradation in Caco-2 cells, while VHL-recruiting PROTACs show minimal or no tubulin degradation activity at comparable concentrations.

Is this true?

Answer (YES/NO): NO